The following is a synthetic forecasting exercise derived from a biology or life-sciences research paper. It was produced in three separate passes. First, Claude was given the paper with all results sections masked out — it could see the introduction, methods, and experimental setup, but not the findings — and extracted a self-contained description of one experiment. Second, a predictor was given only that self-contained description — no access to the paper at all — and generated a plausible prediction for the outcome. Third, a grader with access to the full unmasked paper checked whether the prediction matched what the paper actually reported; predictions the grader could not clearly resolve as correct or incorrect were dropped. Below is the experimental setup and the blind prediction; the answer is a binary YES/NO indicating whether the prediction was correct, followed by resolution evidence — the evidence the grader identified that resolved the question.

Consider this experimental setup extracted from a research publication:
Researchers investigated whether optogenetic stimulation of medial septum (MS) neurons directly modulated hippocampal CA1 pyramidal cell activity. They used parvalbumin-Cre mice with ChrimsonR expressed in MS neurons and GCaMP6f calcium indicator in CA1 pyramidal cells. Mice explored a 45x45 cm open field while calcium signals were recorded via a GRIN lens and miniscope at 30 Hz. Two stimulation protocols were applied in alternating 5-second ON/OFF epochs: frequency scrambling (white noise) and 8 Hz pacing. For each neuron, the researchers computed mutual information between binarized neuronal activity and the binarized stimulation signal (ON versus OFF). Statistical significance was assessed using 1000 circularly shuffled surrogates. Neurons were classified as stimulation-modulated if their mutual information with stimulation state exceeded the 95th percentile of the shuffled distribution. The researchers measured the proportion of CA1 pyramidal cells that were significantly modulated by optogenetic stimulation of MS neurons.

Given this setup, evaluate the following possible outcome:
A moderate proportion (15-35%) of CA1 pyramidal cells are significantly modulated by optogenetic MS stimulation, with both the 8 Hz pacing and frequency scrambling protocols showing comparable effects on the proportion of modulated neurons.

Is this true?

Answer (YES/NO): NO